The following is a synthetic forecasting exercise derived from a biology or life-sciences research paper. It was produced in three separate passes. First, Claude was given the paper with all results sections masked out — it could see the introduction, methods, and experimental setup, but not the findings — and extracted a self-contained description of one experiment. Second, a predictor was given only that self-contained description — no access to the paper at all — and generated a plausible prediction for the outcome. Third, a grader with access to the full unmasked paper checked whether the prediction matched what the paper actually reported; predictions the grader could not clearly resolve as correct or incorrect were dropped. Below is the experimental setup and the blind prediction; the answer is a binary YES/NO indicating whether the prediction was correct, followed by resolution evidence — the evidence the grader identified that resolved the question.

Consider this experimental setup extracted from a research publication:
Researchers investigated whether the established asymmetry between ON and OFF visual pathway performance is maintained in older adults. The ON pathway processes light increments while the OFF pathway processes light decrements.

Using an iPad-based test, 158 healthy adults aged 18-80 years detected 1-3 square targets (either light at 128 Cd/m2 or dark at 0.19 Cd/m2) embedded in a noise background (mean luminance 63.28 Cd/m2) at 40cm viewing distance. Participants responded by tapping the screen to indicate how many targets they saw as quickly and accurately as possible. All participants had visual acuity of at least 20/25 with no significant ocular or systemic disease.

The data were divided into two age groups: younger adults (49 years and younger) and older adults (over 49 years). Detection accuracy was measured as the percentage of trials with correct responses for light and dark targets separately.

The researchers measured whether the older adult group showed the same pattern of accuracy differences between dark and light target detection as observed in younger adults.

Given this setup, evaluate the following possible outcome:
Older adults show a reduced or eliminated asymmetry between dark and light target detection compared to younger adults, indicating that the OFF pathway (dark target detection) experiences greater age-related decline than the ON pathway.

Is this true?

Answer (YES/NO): NO